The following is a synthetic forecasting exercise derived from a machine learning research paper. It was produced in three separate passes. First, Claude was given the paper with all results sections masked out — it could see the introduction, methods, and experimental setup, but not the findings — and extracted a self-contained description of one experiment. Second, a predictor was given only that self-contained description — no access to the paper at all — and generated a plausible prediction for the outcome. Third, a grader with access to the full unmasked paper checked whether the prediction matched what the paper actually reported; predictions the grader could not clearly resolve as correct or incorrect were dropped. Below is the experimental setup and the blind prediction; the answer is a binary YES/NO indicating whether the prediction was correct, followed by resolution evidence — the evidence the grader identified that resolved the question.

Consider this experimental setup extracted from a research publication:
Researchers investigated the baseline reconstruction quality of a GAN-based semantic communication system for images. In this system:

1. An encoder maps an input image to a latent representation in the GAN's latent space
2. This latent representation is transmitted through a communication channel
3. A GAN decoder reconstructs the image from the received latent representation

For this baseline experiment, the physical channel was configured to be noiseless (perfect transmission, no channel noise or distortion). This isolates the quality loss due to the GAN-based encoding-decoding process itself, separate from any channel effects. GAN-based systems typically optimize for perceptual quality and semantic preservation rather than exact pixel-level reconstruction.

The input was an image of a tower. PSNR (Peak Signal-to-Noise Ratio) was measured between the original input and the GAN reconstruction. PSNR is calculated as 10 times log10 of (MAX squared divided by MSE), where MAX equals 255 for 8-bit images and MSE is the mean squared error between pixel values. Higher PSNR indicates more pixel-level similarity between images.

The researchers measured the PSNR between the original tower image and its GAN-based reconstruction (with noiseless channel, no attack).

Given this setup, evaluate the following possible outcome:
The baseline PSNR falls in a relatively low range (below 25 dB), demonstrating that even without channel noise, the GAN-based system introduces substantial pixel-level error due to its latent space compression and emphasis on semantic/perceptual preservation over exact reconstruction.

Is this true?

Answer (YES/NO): YES